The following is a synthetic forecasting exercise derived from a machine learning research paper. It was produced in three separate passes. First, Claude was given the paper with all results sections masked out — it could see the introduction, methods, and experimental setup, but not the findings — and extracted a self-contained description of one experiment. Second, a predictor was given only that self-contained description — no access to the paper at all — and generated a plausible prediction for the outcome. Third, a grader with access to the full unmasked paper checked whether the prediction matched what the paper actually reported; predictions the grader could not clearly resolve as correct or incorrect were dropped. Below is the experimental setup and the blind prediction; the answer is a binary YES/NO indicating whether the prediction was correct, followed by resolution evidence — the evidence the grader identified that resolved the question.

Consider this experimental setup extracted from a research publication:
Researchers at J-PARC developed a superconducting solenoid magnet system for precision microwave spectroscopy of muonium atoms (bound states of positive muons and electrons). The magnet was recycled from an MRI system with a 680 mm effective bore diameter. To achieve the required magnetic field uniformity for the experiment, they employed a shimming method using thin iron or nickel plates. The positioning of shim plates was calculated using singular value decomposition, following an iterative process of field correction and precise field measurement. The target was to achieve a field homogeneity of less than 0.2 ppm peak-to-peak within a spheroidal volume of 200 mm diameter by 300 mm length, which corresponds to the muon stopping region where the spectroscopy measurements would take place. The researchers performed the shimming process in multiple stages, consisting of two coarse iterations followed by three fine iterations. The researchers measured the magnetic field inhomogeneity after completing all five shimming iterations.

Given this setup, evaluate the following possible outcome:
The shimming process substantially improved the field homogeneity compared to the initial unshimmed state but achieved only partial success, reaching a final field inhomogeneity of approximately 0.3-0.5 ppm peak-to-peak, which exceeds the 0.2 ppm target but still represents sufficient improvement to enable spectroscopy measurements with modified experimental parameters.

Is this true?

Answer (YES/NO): NO